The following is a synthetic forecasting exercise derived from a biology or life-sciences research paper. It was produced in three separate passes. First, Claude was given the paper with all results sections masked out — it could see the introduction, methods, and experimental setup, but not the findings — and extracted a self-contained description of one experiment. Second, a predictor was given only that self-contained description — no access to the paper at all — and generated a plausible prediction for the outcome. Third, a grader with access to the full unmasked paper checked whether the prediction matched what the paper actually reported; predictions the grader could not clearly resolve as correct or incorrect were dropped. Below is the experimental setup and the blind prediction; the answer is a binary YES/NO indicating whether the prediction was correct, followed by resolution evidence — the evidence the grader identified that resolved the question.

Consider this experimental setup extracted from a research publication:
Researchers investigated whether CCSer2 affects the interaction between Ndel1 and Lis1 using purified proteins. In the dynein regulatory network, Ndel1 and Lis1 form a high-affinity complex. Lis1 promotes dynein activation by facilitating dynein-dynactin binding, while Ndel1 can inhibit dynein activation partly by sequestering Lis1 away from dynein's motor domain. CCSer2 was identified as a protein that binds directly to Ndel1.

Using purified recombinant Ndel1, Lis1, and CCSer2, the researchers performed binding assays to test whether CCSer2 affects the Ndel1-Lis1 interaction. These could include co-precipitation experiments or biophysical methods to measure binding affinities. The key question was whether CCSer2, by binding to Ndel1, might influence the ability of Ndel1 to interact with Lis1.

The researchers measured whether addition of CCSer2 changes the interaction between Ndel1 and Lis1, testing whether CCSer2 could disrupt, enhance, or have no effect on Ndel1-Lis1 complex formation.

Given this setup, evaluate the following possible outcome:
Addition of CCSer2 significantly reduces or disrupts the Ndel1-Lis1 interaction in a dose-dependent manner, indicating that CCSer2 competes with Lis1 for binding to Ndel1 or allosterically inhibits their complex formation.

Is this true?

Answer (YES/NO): NO